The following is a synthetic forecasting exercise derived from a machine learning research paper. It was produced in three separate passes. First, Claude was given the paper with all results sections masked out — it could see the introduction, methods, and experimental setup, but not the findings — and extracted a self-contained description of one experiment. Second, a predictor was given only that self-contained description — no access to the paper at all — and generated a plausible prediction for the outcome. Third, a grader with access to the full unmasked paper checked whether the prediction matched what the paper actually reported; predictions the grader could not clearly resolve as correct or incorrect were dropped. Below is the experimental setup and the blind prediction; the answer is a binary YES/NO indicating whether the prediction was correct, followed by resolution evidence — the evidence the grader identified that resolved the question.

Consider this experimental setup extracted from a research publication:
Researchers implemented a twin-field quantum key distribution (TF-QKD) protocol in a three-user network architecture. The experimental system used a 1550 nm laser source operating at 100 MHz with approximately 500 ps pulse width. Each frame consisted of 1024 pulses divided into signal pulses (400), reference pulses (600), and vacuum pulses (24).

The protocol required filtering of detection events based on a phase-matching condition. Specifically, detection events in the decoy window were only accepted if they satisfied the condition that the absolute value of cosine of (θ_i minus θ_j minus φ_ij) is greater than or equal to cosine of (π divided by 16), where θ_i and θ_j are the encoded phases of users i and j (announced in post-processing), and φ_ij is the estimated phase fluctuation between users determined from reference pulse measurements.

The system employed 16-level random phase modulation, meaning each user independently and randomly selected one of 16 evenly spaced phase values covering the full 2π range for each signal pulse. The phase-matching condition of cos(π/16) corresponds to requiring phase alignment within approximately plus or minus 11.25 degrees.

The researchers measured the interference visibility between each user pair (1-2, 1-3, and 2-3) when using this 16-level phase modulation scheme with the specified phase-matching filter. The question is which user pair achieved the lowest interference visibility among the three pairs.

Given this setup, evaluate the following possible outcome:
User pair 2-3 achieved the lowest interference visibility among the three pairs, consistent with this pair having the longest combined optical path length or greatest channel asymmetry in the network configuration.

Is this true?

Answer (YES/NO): NO